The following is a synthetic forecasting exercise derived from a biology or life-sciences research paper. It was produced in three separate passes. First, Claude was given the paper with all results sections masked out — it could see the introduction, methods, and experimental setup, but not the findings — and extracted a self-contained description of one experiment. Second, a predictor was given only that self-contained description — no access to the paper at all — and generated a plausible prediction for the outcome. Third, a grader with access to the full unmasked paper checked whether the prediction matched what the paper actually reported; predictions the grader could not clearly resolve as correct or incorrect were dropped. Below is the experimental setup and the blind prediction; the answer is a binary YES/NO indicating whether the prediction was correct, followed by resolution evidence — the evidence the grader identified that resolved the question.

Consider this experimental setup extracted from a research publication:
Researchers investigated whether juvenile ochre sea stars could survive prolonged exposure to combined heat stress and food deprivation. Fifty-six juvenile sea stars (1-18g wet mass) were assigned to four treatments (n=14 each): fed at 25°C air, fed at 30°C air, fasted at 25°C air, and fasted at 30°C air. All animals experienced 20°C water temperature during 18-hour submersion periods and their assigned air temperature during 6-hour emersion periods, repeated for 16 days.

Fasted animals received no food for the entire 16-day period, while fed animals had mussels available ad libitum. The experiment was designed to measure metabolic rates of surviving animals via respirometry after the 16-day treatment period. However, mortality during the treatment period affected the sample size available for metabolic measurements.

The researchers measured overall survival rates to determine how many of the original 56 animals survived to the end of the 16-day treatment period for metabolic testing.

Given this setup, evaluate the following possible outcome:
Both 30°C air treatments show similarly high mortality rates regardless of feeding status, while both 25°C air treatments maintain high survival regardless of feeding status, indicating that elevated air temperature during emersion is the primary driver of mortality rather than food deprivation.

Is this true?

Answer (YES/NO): NO